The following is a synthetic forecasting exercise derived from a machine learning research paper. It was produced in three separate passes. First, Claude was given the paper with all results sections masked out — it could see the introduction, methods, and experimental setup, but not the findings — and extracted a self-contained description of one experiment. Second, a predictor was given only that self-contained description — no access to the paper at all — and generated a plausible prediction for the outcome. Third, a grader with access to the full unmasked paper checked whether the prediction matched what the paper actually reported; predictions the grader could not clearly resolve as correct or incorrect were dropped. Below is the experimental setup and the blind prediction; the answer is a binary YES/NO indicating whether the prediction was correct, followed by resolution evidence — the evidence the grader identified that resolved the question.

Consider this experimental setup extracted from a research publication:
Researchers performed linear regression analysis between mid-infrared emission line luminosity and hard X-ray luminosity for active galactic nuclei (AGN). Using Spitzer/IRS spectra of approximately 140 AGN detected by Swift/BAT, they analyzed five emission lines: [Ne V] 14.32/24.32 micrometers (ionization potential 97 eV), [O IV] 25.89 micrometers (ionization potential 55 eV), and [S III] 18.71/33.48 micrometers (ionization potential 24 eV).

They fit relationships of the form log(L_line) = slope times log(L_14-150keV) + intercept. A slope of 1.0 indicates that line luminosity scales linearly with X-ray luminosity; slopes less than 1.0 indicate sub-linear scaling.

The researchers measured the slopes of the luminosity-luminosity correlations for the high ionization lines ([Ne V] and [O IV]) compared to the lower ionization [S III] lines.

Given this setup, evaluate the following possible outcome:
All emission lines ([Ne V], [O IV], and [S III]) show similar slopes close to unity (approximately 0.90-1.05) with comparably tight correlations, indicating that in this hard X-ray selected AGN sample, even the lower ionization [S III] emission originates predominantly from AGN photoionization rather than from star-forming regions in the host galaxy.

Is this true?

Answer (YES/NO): NO